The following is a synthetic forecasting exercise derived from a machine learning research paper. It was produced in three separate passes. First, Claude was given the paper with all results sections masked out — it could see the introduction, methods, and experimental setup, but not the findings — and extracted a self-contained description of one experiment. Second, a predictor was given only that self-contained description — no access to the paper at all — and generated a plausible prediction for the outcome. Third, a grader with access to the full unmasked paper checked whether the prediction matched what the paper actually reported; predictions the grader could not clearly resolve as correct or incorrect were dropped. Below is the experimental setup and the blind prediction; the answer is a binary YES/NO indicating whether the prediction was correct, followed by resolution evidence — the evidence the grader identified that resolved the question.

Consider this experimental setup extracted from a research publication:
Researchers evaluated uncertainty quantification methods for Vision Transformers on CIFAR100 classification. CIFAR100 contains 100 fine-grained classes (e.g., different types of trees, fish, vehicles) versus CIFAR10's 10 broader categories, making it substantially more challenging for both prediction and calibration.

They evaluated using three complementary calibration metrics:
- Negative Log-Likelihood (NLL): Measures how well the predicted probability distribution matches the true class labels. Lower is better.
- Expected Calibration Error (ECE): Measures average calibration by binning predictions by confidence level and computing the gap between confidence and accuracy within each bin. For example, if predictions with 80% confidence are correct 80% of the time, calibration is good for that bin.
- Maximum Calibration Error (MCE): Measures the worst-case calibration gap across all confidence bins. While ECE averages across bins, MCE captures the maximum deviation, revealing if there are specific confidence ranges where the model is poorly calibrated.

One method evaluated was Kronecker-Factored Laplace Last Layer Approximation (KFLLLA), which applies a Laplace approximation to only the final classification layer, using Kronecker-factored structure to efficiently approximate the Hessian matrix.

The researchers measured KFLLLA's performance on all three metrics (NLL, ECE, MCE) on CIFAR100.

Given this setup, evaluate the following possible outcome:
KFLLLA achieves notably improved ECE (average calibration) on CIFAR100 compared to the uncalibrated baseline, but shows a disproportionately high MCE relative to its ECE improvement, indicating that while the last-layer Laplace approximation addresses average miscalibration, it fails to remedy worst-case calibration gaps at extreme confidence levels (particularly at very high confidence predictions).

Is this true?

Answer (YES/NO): YES